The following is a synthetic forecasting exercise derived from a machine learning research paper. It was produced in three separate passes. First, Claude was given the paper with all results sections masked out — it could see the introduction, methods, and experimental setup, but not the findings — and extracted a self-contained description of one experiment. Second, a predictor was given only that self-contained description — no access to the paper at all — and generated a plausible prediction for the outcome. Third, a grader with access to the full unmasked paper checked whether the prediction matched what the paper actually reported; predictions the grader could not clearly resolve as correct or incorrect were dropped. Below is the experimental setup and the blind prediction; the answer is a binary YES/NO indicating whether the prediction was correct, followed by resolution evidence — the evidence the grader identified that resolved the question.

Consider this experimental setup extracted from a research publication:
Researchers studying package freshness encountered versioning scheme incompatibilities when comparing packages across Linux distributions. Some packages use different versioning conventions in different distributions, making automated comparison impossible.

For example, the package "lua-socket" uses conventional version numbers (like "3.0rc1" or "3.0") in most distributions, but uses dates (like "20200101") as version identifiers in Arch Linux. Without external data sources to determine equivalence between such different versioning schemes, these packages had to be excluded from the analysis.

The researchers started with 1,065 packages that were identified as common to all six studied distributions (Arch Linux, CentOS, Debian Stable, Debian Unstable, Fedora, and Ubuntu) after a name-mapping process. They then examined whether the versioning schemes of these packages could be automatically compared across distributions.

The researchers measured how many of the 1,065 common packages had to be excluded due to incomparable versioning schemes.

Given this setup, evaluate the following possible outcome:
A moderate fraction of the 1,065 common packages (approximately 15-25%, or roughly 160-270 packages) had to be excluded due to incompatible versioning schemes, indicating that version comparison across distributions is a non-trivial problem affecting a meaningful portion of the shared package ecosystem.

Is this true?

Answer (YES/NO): NO